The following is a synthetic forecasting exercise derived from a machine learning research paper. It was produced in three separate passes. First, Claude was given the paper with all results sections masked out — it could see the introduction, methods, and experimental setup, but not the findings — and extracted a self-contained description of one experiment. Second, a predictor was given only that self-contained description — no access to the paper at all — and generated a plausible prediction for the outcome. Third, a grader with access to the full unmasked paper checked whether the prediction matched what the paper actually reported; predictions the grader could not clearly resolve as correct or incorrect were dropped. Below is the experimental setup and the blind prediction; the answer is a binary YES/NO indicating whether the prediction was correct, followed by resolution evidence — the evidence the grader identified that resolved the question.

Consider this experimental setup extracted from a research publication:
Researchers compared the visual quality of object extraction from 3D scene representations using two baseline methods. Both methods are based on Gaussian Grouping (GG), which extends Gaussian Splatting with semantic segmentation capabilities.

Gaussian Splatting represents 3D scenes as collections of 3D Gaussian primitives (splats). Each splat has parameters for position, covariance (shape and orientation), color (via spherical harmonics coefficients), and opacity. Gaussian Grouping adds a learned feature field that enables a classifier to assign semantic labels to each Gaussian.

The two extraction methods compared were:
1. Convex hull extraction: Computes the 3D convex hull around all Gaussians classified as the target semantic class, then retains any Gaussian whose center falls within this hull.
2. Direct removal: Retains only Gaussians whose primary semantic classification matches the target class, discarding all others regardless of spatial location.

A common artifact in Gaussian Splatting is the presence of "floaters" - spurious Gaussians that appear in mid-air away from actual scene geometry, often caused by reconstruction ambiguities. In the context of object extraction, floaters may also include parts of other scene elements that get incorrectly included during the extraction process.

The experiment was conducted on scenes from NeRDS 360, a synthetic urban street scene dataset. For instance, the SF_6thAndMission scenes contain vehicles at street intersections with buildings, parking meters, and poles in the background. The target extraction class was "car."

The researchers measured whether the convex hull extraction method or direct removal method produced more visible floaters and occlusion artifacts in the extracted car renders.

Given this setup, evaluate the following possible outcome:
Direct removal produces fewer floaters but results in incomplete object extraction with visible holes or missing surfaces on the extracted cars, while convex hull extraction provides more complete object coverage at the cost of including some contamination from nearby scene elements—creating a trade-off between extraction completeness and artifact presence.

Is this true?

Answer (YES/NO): NO